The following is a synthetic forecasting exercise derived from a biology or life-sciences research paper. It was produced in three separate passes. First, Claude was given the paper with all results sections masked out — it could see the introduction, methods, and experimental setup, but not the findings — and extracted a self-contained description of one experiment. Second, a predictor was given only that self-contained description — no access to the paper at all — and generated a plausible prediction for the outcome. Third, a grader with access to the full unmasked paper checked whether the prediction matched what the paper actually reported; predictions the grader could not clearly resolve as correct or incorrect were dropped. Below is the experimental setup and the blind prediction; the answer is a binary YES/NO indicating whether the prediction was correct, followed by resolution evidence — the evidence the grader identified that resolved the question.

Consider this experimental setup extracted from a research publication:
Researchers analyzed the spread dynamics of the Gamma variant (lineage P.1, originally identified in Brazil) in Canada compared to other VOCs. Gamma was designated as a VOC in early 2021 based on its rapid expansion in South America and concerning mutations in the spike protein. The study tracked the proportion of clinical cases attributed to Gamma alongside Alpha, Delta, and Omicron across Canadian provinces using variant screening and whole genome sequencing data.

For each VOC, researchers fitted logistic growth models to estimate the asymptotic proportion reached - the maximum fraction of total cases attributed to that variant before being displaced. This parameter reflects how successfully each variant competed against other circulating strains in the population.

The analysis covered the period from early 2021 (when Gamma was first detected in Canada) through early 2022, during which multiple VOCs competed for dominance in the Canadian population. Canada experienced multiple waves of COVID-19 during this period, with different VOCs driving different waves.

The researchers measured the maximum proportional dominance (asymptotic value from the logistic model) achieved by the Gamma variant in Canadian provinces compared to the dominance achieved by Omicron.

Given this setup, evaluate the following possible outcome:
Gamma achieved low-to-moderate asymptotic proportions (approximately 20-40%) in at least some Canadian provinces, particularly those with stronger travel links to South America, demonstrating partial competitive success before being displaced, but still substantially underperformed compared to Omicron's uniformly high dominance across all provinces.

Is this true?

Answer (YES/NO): YES